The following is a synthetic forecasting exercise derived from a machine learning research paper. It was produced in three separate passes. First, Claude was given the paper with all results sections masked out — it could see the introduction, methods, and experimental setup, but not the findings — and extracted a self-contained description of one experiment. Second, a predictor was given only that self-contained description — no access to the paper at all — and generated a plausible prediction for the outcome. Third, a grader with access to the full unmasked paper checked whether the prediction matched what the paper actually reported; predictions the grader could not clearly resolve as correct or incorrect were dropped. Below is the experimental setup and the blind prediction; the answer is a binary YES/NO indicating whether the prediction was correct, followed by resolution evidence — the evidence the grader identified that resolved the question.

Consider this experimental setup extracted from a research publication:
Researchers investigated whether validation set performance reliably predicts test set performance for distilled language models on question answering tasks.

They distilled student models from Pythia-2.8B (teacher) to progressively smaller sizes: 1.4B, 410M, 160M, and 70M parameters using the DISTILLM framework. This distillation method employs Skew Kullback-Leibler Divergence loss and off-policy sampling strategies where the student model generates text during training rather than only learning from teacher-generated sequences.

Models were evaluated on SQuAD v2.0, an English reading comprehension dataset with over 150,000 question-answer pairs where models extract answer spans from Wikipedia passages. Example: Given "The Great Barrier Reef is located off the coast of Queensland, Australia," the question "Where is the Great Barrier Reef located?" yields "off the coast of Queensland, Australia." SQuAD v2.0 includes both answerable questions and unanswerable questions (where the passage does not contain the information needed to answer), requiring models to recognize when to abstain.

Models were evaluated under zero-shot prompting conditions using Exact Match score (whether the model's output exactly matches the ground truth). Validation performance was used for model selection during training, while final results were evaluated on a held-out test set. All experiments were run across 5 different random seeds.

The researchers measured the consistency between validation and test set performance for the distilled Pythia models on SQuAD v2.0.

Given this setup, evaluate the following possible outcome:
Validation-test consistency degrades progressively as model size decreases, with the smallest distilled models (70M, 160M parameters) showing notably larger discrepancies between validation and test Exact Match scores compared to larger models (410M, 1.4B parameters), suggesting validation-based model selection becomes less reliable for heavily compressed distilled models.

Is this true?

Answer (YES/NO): NO